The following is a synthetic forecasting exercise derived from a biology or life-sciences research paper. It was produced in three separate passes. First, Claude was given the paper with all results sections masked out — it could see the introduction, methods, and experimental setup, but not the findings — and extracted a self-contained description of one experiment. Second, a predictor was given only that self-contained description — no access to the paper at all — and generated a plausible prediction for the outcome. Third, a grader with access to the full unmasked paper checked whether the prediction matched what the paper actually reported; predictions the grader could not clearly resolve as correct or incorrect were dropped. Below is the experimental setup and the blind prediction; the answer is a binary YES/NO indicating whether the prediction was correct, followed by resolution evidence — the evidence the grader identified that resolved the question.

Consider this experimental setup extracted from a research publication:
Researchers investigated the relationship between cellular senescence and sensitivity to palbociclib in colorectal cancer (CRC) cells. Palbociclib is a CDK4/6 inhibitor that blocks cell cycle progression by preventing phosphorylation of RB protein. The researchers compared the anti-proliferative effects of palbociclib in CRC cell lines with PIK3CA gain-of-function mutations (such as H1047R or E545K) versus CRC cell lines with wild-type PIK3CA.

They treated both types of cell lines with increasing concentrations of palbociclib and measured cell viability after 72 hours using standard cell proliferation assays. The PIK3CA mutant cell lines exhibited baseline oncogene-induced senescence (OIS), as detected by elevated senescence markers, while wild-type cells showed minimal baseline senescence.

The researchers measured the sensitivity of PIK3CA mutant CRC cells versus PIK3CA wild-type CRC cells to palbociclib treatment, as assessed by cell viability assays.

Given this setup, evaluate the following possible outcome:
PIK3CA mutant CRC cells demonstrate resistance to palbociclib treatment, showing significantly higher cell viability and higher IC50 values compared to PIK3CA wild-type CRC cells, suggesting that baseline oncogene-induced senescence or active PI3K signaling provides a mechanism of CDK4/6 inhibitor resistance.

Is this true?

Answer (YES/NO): YES